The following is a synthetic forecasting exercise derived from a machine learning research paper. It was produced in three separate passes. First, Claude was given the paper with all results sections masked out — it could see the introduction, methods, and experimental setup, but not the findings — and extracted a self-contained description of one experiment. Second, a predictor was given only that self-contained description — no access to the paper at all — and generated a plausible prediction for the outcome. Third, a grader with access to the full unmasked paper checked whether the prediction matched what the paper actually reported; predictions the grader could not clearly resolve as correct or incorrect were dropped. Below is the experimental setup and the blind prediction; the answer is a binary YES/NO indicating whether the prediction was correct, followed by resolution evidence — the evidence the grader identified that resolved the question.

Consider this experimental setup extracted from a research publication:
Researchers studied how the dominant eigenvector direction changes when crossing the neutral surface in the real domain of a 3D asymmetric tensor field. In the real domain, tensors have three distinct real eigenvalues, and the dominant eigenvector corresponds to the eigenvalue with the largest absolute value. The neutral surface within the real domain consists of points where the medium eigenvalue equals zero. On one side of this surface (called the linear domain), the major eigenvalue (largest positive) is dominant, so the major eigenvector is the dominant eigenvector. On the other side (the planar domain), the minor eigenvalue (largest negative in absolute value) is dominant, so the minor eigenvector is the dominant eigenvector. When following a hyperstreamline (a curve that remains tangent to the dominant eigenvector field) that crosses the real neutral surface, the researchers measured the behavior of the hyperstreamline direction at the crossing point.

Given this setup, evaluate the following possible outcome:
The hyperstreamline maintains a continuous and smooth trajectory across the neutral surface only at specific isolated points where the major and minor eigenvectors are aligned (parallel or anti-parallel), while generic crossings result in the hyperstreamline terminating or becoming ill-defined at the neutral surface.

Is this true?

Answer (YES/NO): NO